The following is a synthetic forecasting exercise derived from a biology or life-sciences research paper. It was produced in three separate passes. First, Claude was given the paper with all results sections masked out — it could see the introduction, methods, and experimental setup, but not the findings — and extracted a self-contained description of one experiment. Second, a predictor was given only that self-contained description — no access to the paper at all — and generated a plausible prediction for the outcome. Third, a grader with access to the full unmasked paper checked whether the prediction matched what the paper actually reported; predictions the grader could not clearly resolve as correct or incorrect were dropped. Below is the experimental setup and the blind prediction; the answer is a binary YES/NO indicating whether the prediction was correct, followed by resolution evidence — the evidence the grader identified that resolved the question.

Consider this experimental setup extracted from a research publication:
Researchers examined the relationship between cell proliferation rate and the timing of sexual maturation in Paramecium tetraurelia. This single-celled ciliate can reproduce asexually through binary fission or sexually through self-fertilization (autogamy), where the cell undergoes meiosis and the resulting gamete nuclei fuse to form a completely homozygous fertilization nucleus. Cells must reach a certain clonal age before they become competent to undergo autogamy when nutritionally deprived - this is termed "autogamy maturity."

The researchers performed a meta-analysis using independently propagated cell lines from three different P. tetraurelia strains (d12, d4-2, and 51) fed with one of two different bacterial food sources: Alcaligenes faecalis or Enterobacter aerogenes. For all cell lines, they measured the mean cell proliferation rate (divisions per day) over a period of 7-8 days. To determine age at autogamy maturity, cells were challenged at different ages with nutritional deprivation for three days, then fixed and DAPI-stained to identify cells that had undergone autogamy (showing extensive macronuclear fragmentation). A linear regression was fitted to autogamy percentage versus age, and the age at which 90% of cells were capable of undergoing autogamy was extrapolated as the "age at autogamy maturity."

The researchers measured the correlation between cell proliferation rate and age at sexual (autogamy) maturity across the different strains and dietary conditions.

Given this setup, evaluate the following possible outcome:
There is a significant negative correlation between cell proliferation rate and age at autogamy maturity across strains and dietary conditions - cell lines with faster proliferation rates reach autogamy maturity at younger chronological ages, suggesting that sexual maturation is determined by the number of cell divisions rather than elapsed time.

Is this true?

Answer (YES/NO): NO